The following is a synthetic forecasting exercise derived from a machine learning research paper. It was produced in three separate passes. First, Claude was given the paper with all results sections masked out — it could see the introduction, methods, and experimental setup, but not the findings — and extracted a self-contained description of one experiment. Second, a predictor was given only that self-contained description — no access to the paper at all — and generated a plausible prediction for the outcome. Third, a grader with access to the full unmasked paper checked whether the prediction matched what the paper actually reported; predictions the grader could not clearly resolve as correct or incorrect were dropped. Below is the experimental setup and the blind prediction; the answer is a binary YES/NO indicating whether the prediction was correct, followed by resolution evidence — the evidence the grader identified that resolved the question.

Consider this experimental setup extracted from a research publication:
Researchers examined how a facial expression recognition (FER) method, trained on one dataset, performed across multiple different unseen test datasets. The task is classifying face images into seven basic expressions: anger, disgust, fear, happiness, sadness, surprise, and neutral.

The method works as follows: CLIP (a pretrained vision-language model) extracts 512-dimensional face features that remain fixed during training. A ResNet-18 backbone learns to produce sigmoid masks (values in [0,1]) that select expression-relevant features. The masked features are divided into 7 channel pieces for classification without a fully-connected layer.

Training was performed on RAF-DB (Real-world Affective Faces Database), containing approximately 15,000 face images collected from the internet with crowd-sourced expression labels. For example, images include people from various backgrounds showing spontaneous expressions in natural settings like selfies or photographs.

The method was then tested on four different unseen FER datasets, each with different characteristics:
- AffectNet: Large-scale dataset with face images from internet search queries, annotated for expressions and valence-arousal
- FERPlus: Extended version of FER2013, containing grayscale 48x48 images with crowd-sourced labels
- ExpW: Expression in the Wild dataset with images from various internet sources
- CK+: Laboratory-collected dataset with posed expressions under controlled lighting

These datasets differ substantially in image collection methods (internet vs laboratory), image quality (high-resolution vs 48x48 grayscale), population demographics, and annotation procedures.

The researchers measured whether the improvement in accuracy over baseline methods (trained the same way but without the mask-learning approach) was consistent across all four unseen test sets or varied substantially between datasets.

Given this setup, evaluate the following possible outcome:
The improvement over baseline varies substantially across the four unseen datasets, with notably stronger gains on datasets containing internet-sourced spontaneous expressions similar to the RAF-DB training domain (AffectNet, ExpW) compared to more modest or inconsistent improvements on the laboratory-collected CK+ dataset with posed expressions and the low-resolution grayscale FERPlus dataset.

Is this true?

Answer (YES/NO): NO